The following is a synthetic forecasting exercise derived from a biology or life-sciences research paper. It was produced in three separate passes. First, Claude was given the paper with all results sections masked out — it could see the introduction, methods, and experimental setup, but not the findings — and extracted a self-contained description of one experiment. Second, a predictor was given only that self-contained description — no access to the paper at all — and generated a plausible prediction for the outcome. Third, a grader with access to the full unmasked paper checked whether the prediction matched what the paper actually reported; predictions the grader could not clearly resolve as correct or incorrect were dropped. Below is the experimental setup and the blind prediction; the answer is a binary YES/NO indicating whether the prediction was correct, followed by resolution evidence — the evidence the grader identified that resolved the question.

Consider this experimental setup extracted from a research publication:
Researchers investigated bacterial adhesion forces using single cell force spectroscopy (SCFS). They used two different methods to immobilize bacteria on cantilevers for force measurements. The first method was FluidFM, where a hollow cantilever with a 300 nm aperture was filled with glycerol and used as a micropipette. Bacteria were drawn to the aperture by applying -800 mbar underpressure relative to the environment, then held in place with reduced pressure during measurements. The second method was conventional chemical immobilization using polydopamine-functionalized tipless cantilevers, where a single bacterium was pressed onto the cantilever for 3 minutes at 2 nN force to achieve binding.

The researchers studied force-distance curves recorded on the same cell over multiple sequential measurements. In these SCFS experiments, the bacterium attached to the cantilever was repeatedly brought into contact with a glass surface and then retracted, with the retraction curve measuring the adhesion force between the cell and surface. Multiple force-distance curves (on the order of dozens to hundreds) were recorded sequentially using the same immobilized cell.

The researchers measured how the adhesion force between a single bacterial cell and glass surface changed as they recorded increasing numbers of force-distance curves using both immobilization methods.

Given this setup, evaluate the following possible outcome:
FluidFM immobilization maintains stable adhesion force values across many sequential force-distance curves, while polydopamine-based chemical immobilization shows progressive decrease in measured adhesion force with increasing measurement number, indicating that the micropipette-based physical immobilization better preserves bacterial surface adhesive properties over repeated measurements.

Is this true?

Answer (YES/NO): NO